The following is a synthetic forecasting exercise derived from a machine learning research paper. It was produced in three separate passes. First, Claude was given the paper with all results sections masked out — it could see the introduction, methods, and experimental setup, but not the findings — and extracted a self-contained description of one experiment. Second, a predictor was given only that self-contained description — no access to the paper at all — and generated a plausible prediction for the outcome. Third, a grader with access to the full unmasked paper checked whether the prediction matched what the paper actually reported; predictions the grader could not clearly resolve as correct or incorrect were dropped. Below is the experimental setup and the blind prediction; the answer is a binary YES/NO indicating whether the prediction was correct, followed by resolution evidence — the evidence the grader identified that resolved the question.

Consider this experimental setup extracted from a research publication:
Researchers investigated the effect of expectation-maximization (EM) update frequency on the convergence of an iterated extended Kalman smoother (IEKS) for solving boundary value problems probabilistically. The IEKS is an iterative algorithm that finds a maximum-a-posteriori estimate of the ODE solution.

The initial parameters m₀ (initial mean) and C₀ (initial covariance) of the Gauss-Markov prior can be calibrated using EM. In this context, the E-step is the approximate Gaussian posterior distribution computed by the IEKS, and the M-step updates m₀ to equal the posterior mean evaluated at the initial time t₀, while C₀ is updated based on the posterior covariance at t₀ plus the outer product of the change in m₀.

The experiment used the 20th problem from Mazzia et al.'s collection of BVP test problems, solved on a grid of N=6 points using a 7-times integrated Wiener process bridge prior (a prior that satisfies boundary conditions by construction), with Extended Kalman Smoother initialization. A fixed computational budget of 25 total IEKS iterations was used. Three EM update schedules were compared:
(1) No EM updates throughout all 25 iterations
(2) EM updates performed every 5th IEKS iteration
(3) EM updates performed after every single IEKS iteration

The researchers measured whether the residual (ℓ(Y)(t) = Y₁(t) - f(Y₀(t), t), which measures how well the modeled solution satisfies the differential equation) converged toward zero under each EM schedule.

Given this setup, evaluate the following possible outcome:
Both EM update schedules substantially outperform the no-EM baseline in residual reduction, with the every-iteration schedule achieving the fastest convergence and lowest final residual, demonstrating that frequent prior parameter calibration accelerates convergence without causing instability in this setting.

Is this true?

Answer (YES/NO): NO